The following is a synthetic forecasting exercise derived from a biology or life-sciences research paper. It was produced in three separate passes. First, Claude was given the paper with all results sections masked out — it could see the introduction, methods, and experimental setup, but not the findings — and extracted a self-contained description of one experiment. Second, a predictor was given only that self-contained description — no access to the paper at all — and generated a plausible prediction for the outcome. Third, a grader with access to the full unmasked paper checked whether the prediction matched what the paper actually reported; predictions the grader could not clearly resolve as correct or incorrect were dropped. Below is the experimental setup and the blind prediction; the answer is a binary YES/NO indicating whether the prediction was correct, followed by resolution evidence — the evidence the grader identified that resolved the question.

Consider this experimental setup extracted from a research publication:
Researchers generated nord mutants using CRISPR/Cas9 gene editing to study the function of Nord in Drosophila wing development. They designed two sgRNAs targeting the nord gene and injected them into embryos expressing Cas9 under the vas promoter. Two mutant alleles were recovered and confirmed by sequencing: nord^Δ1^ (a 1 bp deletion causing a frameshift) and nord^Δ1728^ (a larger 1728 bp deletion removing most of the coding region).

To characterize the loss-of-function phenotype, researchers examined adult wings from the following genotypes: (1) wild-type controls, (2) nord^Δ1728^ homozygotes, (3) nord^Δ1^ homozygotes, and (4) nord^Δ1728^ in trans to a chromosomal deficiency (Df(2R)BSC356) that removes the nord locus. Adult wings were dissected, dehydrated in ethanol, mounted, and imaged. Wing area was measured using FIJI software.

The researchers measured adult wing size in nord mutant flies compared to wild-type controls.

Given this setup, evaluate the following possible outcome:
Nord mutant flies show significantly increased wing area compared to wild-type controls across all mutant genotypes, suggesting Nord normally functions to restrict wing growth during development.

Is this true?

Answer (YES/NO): NO